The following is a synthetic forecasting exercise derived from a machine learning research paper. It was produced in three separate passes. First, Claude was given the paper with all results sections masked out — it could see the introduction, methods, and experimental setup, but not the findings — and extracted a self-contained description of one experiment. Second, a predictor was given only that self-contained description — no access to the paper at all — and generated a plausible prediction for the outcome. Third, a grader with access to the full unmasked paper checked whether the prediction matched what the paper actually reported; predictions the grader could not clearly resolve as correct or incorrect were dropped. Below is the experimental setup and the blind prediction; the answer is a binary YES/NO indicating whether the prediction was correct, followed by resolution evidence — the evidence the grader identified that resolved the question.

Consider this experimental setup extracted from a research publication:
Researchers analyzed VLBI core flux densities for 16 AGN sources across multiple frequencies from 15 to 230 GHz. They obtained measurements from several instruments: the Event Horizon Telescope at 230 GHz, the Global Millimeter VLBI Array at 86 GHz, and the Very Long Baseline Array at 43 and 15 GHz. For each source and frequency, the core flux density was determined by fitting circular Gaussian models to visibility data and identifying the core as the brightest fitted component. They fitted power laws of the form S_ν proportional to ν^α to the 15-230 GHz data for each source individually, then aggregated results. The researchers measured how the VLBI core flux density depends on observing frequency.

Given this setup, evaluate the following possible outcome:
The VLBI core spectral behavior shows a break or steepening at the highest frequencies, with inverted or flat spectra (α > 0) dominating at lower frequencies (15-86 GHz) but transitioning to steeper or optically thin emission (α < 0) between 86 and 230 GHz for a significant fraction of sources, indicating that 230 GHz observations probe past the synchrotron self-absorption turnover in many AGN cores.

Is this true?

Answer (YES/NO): NO